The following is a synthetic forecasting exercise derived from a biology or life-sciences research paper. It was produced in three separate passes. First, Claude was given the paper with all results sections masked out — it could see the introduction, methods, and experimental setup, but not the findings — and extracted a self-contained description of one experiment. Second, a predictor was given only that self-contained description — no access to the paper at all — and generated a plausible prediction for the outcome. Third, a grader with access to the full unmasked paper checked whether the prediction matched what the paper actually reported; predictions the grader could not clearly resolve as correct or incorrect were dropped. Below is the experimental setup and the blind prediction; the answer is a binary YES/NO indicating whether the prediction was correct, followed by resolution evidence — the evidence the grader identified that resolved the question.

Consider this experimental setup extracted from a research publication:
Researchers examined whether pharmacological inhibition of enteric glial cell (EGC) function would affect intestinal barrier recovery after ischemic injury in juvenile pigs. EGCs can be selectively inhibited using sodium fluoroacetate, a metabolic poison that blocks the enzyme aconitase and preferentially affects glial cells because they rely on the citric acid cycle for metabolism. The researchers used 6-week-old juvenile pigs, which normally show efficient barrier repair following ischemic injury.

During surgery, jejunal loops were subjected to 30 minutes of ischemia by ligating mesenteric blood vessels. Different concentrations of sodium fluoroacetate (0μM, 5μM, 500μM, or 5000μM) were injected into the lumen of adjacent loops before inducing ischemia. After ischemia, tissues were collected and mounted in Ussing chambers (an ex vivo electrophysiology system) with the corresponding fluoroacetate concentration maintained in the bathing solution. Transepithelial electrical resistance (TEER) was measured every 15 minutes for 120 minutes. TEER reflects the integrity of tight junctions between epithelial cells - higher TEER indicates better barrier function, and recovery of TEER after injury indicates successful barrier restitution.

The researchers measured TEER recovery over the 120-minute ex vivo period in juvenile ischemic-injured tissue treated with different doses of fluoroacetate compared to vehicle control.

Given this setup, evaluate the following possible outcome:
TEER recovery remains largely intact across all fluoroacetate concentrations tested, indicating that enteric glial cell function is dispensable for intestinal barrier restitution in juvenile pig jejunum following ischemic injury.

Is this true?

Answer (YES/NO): NO